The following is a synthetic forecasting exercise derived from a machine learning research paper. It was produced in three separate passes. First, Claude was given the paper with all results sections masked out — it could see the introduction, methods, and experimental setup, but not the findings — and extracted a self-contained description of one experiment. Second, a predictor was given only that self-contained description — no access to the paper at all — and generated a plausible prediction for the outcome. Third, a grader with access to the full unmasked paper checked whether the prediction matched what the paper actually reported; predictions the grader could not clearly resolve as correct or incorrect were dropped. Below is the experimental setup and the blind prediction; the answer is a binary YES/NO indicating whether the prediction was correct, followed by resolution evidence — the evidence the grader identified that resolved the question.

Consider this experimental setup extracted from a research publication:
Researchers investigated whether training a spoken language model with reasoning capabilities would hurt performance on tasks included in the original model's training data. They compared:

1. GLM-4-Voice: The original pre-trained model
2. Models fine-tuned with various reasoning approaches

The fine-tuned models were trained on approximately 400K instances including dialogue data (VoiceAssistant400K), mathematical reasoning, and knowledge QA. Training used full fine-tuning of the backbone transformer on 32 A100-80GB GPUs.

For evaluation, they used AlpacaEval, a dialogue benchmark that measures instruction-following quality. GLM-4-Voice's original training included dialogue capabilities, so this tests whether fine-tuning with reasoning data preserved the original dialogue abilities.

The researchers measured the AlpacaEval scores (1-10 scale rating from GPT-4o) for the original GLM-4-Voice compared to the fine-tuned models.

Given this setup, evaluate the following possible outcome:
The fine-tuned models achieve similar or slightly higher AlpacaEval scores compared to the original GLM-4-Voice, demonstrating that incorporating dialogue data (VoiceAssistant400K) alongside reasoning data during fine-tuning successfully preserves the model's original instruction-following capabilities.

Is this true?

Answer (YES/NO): YES